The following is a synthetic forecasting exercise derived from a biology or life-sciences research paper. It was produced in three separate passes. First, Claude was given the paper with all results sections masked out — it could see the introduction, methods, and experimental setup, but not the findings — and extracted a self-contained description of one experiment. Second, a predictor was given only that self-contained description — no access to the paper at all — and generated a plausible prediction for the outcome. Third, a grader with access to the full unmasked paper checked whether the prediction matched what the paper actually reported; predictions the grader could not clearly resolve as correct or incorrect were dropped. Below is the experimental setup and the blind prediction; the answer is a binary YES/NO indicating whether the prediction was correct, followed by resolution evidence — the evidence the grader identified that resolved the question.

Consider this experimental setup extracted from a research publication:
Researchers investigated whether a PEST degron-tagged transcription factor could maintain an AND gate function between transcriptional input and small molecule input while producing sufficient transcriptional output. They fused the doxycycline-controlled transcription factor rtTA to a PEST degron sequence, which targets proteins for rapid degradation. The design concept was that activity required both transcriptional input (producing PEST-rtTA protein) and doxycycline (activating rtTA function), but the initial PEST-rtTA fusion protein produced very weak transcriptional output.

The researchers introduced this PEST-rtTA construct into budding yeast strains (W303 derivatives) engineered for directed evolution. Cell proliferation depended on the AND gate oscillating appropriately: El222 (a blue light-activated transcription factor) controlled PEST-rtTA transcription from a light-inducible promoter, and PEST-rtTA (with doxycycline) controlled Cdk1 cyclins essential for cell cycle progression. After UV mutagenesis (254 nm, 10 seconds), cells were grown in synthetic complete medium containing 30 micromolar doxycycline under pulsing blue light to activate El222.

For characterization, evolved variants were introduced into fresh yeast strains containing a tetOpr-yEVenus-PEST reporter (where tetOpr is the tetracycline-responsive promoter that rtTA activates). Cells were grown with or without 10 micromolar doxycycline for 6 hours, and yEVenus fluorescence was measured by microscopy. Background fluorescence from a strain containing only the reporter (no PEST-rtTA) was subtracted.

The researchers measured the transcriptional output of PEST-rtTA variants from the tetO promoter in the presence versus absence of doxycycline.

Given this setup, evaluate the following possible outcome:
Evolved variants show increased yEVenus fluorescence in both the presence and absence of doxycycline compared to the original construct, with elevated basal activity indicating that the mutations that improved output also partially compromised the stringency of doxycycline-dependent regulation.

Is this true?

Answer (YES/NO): NO